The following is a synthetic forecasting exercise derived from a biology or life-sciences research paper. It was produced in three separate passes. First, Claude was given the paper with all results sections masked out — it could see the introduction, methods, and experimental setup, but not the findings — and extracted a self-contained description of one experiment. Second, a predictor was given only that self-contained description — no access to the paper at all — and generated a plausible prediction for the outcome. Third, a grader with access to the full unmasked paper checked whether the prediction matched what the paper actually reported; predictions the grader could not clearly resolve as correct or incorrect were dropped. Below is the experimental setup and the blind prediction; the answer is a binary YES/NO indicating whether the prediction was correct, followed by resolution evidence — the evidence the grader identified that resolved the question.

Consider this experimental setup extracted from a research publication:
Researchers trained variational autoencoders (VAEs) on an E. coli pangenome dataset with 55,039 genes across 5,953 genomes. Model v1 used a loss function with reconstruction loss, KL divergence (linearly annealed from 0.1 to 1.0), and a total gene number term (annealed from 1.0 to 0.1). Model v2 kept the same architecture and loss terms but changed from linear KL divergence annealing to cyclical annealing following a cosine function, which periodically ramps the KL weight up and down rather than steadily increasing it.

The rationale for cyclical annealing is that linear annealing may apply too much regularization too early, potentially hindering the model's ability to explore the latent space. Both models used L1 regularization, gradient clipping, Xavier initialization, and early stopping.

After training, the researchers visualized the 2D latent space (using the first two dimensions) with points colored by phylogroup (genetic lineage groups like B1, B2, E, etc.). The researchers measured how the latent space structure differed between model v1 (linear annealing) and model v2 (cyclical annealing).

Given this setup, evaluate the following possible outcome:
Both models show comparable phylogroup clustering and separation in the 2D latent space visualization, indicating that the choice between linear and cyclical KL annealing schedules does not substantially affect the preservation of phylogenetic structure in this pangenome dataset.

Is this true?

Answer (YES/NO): NO